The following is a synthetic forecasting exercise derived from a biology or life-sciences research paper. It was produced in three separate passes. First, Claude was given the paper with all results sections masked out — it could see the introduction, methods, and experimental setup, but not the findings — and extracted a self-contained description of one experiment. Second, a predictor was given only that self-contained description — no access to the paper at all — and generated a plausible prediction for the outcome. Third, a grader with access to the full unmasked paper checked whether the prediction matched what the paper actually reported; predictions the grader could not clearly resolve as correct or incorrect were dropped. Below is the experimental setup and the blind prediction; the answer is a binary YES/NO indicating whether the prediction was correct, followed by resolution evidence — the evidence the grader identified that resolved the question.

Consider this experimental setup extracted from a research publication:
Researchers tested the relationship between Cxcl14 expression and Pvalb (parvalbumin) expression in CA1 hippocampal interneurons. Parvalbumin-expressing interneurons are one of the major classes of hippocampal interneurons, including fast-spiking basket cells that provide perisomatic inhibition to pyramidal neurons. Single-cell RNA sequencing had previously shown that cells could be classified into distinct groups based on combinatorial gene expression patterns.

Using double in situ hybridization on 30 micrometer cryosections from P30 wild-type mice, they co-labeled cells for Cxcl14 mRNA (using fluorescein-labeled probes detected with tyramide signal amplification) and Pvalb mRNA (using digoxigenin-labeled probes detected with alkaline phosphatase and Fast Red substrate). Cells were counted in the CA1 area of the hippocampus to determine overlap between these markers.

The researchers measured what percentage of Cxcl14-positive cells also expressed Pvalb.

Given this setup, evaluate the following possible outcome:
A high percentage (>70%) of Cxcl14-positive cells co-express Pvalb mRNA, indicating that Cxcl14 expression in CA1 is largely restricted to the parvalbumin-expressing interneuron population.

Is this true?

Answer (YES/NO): NO